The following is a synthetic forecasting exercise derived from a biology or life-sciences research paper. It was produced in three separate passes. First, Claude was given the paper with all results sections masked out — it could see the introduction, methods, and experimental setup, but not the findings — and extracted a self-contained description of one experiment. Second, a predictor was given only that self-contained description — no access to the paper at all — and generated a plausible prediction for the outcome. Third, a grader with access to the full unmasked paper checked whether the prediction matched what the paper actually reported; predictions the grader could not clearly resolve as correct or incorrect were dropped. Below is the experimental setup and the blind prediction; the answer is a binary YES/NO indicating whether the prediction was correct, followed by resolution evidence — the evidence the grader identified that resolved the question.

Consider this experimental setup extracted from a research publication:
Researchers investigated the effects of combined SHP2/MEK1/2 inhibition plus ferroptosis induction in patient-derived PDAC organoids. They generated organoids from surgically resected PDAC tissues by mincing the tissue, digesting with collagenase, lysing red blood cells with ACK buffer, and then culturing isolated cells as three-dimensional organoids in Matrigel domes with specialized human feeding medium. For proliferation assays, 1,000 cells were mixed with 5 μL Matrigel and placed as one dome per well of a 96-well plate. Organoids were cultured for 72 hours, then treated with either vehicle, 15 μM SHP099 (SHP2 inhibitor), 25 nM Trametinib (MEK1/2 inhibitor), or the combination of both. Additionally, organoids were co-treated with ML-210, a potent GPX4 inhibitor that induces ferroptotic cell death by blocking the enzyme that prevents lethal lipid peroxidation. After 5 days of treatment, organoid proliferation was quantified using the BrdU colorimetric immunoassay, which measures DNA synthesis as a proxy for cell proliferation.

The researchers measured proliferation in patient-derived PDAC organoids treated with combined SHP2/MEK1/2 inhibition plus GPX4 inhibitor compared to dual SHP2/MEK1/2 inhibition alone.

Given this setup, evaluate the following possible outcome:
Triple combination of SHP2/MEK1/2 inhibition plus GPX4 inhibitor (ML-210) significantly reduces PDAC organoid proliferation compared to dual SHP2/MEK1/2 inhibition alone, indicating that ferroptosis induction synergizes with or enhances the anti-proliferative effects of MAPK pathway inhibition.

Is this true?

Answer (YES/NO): YES